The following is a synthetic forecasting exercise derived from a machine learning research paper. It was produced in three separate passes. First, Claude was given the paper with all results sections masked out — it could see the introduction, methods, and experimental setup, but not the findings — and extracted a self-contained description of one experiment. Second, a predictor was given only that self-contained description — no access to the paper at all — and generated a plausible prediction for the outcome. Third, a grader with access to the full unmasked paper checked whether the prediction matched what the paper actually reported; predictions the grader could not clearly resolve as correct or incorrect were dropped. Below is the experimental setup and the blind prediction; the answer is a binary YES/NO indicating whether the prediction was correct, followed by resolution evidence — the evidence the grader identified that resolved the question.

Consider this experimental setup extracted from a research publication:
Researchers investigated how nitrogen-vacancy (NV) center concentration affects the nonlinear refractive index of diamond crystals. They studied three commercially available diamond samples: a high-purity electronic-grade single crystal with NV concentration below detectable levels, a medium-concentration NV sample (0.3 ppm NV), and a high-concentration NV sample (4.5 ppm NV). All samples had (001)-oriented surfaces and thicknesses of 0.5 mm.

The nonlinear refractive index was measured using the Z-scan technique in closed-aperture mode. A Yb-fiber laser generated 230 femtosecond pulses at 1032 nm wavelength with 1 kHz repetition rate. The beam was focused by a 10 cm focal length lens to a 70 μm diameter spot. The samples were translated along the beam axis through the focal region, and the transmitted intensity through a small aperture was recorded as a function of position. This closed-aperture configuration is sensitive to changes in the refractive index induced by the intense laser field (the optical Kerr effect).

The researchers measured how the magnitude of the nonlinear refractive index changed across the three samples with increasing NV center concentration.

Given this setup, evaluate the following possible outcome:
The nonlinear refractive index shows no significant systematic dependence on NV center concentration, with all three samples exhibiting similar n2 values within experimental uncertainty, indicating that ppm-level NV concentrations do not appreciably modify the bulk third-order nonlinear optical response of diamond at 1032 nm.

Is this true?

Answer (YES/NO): NO